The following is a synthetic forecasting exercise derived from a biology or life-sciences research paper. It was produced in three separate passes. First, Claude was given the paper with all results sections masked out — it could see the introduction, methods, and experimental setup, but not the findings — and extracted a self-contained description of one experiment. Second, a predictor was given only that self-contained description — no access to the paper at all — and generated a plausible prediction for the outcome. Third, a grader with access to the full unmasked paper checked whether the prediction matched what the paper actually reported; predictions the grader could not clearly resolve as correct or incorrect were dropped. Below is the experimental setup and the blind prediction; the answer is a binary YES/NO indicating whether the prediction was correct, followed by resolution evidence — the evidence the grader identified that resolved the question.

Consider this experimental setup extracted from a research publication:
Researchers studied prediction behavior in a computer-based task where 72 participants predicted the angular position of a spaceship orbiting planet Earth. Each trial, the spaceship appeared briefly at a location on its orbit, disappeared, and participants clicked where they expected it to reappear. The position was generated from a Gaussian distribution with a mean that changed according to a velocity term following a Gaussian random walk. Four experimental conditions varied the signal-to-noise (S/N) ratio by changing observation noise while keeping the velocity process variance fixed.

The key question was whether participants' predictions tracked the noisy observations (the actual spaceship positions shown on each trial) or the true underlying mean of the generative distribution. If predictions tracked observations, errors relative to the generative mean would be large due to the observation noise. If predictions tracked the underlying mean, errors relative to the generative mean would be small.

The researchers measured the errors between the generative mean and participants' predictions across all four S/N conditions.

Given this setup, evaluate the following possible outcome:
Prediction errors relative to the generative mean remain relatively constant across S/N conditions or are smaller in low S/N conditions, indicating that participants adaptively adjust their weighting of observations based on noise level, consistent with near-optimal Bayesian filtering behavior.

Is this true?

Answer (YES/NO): NO